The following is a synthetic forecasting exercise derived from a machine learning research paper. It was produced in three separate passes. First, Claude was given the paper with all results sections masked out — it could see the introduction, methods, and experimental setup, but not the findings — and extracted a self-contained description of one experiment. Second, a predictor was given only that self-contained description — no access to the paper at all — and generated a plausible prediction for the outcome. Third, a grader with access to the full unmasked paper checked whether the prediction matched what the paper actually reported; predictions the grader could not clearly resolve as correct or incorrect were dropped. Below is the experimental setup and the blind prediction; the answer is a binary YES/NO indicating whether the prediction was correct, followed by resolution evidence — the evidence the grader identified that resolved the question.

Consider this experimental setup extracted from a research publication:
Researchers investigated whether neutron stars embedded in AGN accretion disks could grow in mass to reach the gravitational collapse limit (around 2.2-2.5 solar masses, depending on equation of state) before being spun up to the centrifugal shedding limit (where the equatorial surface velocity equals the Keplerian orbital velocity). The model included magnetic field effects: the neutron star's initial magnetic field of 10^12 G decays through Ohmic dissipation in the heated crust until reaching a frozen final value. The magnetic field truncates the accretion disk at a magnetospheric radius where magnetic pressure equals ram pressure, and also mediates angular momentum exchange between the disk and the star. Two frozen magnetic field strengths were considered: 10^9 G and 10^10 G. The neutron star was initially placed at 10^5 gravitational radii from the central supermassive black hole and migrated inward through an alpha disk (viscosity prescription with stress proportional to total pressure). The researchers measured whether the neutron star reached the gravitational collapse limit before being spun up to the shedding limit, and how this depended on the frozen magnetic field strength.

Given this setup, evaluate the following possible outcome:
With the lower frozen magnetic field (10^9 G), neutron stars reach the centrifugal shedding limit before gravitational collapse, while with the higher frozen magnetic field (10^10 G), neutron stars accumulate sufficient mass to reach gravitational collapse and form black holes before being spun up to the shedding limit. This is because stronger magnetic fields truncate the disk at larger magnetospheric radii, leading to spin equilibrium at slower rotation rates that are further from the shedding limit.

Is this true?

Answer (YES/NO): NO